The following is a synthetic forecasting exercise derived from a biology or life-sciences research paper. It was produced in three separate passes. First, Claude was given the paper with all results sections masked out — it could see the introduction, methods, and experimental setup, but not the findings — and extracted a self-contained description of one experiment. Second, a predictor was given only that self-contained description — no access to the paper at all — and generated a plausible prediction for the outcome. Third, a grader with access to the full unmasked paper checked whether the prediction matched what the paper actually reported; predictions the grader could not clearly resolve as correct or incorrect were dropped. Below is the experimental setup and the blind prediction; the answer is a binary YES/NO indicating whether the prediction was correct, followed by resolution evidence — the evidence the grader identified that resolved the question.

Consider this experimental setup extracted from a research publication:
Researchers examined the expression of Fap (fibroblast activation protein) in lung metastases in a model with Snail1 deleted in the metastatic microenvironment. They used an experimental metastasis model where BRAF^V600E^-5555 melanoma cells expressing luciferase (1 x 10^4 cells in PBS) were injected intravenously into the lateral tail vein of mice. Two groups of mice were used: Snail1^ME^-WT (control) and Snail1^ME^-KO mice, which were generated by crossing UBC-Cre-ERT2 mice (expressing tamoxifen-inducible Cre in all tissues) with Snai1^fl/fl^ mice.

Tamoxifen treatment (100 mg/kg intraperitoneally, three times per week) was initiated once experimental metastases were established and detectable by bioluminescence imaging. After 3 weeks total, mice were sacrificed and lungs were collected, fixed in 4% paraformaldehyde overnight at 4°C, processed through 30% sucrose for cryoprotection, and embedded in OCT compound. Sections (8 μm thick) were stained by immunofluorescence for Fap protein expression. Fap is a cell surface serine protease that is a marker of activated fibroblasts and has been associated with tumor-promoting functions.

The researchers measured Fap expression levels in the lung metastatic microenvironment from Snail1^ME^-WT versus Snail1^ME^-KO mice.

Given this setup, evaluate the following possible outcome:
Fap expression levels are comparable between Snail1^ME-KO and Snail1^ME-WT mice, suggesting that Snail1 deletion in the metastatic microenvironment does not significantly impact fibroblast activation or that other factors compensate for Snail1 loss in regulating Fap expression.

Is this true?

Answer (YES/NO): NO